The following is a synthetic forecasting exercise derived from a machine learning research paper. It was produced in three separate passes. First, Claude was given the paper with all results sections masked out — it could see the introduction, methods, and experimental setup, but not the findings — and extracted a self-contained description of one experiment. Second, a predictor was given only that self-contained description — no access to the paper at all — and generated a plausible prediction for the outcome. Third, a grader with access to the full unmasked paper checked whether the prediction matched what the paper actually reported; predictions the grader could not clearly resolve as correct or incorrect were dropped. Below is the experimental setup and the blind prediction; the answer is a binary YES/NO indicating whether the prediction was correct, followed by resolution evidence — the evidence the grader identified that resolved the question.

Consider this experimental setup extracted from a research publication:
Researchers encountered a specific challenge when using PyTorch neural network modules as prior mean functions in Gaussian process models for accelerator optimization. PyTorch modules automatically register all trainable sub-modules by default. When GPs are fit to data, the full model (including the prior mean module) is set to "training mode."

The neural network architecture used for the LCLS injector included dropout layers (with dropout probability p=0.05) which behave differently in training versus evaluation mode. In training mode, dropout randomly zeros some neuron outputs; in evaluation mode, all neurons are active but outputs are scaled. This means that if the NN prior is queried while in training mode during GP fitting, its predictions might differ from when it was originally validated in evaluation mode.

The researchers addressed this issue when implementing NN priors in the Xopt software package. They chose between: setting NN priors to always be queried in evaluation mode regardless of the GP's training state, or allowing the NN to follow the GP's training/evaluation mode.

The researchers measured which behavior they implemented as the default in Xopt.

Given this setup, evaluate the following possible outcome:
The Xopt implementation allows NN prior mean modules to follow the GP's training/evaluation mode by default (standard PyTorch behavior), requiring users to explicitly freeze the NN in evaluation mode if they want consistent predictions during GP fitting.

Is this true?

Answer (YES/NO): NO